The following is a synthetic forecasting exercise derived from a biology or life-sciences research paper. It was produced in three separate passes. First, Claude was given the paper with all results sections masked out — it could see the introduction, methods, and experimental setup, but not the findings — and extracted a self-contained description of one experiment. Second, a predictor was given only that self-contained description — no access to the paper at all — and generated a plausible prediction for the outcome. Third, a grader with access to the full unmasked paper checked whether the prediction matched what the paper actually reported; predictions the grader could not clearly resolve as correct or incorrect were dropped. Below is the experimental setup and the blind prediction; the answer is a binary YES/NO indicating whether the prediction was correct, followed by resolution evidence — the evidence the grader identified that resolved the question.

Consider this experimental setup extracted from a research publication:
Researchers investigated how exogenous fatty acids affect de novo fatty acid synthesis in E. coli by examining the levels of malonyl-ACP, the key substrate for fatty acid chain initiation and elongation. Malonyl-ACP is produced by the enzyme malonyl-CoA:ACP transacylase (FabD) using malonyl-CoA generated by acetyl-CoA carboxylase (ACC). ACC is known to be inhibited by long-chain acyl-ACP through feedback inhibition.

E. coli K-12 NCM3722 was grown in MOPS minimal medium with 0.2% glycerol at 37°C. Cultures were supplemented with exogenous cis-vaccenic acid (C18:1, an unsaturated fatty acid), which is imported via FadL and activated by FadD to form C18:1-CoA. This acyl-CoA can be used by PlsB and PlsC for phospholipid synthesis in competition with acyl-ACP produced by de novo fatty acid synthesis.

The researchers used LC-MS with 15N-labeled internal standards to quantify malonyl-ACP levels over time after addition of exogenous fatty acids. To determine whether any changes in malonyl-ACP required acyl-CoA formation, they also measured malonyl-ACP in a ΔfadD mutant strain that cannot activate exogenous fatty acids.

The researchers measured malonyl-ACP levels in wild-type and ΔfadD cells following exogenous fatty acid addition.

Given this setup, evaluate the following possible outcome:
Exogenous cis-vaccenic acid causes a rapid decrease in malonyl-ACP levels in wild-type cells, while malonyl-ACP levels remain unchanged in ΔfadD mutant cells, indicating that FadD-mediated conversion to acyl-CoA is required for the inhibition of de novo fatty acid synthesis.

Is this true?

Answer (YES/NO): YES